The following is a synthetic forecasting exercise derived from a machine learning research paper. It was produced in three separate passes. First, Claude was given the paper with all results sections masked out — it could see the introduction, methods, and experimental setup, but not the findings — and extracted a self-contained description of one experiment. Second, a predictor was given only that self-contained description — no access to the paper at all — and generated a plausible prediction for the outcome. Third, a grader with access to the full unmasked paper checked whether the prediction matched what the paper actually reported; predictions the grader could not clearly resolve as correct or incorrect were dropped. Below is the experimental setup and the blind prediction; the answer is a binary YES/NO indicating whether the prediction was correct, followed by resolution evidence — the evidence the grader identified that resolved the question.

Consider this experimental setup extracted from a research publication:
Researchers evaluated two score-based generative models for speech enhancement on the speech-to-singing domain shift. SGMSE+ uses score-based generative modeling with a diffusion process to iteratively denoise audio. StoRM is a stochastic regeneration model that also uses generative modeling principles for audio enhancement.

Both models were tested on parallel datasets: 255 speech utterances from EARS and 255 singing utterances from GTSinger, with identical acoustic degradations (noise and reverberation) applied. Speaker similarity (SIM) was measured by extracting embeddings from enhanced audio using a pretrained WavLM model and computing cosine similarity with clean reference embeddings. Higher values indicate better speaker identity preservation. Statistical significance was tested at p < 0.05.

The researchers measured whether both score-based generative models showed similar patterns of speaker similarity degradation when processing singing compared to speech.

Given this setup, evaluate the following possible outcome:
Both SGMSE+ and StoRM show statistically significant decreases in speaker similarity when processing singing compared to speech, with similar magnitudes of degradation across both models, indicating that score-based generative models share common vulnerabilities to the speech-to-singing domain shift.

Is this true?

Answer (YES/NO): NO